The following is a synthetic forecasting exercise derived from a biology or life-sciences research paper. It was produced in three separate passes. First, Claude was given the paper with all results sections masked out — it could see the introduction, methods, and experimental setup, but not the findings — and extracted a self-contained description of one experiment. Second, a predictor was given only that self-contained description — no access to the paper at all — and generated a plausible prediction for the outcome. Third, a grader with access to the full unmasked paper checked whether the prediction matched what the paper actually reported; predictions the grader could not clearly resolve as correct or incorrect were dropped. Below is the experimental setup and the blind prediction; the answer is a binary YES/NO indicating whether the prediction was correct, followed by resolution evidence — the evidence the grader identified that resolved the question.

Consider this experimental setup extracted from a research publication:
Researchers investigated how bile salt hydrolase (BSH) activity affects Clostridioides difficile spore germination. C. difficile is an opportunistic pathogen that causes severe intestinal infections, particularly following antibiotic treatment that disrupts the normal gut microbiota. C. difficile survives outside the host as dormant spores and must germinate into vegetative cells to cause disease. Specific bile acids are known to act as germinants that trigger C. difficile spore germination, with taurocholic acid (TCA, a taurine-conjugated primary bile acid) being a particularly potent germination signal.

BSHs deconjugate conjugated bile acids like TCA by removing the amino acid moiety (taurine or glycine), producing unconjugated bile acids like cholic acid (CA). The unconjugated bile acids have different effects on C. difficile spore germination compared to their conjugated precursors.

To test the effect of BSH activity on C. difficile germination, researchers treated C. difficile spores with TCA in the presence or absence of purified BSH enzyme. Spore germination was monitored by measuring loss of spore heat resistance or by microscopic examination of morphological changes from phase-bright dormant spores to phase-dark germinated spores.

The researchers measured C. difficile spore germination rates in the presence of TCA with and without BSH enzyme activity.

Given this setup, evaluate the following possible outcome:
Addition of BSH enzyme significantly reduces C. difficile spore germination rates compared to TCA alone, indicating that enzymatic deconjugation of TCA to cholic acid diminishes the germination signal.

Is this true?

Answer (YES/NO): YES